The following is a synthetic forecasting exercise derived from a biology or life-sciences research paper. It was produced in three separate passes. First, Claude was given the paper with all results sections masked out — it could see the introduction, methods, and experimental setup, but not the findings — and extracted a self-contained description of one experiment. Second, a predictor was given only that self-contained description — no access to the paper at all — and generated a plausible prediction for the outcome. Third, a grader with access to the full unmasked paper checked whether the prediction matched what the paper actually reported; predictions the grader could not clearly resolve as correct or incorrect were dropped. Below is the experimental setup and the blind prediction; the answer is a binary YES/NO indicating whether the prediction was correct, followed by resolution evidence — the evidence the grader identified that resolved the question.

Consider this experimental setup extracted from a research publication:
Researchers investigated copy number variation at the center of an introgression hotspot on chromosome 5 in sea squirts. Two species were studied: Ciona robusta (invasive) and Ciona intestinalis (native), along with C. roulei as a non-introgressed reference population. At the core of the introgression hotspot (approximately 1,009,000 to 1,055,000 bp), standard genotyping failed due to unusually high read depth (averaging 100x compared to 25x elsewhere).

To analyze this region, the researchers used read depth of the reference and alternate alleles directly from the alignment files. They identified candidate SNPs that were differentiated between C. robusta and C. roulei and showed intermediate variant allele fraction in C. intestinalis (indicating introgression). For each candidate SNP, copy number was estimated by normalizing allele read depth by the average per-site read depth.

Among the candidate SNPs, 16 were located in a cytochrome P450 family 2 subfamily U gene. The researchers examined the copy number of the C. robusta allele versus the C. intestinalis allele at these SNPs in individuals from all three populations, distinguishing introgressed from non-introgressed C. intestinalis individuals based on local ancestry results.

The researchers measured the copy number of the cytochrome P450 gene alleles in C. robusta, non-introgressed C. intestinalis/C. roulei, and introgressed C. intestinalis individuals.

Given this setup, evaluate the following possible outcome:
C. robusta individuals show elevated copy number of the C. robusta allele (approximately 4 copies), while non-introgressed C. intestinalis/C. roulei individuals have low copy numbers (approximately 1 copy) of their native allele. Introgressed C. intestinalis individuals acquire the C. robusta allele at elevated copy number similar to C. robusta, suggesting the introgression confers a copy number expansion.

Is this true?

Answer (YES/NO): NO